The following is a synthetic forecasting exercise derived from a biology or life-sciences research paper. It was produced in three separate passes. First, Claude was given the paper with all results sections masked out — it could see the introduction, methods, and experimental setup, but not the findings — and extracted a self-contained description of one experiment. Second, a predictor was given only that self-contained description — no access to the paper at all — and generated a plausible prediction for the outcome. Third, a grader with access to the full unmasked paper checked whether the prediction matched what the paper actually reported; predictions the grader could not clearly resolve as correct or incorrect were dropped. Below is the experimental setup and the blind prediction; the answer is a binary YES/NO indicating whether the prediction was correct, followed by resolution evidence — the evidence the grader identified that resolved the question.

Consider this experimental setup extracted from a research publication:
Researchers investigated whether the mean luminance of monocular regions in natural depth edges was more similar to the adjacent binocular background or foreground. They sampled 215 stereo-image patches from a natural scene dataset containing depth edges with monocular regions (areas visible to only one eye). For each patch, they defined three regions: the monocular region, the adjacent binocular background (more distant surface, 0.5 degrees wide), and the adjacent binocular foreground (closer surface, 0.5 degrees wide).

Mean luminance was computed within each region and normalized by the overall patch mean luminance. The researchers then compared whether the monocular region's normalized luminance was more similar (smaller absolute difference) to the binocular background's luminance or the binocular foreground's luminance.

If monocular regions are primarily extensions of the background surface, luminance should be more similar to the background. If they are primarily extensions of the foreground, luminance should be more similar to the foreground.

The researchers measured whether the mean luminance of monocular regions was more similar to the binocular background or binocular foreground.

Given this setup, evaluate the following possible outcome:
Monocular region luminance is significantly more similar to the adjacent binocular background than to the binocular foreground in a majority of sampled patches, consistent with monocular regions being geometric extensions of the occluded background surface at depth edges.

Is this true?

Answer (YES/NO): YES